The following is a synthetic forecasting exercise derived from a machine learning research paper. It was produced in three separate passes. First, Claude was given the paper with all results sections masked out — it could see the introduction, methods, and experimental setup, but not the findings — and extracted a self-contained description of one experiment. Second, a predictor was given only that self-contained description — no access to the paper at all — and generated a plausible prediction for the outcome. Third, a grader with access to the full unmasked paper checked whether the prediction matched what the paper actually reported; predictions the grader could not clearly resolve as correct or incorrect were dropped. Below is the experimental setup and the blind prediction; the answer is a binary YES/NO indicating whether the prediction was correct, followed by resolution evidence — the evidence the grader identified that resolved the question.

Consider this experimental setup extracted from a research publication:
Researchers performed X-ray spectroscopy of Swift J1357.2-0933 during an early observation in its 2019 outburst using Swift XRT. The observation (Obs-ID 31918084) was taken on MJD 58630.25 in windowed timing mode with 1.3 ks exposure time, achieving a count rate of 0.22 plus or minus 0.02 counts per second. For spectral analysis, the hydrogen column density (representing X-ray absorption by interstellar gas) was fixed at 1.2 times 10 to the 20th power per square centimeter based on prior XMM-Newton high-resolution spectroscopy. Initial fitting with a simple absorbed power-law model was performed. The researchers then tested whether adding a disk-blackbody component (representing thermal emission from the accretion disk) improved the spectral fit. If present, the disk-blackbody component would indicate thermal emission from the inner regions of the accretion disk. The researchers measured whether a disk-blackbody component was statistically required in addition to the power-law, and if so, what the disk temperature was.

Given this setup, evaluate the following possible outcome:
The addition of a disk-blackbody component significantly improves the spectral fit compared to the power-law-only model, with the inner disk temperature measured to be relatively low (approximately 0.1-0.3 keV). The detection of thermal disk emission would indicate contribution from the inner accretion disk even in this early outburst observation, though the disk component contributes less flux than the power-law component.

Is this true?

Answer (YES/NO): NO